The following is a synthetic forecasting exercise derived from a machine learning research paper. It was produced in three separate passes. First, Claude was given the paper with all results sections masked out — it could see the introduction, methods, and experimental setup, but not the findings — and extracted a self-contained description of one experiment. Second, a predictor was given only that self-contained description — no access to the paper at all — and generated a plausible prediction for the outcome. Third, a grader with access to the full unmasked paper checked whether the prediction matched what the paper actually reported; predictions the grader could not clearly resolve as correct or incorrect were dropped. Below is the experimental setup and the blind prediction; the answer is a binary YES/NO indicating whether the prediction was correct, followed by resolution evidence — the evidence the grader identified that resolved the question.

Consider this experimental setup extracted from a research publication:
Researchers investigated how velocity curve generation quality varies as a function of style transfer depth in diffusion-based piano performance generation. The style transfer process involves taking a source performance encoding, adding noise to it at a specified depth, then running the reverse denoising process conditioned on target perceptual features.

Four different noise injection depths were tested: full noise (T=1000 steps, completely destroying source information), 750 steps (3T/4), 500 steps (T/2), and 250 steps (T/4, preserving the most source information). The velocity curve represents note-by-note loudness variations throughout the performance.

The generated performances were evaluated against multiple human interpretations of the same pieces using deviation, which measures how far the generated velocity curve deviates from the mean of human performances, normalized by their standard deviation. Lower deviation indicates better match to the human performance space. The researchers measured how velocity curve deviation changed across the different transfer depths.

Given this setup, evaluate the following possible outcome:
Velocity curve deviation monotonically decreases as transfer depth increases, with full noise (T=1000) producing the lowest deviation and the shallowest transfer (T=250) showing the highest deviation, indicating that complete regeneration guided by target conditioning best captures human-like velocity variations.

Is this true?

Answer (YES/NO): NO